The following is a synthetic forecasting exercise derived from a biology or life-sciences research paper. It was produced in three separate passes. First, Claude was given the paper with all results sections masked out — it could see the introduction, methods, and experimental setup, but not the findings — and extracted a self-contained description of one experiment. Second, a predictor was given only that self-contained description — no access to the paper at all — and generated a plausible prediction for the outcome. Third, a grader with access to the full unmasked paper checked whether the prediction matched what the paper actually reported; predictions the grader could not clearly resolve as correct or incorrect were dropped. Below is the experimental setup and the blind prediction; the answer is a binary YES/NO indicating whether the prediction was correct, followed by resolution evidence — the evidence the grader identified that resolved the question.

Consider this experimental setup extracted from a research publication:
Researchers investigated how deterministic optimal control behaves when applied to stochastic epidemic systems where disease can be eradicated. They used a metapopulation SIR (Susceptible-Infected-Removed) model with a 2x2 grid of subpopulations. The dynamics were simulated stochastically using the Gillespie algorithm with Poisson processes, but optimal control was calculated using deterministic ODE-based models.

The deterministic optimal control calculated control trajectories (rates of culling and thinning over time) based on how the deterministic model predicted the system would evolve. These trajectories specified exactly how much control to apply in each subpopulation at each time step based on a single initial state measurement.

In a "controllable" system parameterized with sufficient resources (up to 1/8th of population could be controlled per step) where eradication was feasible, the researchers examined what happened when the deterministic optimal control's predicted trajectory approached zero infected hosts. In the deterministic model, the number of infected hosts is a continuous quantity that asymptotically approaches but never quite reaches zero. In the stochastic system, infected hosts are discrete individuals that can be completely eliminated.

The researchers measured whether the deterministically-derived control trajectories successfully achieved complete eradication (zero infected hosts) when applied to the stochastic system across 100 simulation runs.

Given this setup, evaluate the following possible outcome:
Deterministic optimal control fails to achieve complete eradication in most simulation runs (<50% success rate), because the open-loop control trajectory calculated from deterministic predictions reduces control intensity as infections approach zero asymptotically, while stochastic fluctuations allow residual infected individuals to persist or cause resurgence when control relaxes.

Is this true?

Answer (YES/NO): NO